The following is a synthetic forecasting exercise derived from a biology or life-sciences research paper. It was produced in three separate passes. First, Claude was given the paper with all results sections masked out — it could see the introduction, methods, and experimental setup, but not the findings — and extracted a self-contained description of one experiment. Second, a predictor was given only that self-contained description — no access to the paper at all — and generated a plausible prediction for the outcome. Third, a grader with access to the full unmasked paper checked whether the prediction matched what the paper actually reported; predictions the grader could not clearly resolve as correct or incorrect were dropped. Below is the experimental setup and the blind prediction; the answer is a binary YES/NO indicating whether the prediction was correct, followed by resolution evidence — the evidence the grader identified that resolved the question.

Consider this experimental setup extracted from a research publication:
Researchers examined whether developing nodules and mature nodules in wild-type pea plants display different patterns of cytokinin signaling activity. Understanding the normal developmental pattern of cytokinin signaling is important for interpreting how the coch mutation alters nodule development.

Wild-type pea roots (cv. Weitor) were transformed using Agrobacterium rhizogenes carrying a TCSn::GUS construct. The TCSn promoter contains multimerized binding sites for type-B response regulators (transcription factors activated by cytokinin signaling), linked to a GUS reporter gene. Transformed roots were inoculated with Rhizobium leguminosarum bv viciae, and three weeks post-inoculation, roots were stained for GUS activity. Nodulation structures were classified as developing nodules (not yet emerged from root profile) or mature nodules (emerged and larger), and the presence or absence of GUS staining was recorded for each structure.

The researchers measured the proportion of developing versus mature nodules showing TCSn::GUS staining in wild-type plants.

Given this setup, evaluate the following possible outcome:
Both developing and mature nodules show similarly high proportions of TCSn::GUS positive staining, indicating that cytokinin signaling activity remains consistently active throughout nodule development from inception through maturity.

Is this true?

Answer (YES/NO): YES